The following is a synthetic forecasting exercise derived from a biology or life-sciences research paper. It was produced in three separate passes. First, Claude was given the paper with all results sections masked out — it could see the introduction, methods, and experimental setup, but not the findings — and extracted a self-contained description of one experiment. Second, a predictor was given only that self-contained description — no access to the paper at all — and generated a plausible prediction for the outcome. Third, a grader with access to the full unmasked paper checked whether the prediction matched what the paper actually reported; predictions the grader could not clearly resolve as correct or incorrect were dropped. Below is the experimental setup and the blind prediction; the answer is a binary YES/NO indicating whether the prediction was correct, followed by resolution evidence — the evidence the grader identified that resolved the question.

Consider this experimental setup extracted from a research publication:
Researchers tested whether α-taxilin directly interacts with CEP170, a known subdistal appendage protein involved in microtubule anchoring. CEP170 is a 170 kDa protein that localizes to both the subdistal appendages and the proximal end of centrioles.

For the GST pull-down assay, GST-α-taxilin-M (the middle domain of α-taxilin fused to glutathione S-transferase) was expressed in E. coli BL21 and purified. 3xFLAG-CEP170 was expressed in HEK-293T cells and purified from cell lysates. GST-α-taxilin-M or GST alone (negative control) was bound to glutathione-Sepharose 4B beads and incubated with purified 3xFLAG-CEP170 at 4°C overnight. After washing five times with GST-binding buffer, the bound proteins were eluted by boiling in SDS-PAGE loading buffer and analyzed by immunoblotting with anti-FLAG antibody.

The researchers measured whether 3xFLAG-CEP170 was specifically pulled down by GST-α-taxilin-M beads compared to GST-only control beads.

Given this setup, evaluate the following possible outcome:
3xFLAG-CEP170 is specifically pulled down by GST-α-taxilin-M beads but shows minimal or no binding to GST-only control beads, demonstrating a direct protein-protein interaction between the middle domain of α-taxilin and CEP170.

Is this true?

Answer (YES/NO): YES